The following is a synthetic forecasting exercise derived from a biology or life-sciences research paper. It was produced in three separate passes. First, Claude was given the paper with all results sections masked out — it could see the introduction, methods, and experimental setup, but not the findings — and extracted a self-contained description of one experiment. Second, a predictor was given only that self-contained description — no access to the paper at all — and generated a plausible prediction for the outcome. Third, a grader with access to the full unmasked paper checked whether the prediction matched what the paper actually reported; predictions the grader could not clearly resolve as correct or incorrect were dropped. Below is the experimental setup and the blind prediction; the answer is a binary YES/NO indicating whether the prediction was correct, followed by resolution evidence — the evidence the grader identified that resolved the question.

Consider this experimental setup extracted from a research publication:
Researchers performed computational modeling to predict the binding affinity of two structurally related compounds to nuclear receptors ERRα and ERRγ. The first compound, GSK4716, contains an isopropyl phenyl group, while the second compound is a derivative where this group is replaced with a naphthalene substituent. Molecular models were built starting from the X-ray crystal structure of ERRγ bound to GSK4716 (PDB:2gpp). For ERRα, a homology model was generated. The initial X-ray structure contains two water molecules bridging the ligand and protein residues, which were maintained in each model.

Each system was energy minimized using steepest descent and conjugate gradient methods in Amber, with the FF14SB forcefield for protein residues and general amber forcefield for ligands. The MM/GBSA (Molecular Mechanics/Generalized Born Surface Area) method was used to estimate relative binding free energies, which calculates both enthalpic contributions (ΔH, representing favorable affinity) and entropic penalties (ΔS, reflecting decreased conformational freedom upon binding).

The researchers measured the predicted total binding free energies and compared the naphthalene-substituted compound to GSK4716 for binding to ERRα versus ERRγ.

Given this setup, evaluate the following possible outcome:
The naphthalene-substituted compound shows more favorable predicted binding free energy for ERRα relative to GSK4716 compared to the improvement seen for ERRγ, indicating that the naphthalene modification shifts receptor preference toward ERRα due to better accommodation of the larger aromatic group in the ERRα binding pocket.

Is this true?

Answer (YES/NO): YES